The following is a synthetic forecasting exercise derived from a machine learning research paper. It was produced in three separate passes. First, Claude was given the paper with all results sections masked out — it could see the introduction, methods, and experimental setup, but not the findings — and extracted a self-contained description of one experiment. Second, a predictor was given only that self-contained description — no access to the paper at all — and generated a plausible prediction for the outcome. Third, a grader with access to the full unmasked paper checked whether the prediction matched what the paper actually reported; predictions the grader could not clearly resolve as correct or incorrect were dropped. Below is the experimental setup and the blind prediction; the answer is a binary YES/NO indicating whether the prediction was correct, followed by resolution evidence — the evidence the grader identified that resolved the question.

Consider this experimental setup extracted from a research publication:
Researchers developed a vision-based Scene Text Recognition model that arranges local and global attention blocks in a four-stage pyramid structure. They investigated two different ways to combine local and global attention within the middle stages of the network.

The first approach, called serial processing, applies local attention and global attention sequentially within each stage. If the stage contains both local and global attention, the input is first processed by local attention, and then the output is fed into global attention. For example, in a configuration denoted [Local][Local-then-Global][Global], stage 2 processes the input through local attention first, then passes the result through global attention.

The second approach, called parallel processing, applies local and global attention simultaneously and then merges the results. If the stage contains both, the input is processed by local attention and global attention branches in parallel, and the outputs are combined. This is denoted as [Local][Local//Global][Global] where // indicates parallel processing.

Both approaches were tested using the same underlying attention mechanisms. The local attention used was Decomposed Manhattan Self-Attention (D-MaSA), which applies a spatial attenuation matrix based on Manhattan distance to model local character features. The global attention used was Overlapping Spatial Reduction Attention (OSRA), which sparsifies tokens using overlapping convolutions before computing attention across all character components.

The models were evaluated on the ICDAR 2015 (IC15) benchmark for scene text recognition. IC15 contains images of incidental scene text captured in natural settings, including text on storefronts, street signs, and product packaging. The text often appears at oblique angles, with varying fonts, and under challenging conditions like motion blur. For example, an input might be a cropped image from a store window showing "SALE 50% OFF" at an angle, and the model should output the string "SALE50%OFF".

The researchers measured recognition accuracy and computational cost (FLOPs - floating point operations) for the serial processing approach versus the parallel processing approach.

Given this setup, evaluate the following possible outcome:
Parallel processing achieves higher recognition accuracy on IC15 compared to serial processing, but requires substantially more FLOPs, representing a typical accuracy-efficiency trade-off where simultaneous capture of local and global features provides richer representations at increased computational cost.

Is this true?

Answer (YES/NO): NO